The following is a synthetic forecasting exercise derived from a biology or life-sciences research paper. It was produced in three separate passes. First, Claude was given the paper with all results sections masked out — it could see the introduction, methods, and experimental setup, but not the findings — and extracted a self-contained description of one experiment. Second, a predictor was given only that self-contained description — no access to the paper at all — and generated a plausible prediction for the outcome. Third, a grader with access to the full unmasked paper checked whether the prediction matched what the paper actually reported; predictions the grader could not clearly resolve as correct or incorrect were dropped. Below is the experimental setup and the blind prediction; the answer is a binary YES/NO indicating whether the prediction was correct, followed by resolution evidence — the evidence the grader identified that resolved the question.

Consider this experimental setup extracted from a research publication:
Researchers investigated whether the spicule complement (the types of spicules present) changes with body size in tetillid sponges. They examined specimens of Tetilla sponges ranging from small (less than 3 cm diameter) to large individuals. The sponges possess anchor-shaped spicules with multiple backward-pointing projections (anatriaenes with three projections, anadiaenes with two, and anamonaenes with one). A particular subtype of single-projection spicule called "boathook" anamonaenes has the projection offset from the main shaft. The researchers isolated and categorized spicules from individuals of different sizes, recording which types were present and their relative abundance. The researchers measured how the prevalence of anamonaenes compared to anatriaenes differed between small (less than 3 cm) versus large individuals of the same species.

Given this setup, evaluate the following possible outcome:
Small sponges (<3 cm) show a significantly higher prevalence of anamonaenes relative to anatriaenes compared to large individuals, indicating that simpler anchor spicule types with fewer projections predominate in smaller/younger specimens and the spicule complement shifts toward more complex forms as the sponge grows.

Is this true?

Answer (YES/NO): YES